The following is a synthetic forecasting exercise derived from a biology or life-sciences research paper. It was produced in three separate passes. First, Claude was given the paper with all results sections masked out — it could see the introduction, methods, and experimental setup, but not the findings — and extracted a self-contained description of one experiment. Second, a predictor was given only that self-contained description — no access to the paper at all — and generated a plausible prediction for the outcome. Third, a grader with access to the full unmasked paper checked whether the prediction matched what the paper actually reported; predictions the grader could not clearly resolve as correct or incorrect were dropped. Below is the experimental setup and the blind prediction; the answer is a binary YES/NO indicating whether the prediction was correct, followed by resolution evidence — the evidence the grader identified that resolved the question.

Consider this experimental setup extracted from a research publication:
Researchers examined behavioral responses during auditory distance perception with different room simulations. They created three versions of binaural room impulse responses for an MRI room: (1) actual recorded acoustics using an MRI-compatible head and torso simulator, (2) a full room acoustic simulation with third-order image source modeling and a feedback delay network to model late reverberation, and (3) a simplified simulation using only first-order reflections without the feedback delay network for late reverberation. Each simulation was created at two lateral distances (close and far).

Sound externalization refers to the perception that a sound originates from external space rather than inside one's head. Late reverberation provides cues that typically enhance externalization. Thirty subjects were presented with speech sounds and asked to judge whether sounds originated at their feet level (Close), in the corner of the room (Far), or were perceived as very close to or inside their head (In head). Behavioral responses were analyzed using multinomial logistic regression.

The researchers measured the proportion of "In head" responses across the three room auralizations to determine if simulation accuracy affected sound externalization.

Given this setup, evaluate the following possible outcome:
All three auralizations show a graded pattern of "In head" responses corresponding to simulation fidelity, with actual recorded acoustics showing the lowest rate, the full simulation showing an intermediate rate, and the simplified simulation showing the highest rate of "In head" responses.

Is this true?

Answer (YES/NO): NO